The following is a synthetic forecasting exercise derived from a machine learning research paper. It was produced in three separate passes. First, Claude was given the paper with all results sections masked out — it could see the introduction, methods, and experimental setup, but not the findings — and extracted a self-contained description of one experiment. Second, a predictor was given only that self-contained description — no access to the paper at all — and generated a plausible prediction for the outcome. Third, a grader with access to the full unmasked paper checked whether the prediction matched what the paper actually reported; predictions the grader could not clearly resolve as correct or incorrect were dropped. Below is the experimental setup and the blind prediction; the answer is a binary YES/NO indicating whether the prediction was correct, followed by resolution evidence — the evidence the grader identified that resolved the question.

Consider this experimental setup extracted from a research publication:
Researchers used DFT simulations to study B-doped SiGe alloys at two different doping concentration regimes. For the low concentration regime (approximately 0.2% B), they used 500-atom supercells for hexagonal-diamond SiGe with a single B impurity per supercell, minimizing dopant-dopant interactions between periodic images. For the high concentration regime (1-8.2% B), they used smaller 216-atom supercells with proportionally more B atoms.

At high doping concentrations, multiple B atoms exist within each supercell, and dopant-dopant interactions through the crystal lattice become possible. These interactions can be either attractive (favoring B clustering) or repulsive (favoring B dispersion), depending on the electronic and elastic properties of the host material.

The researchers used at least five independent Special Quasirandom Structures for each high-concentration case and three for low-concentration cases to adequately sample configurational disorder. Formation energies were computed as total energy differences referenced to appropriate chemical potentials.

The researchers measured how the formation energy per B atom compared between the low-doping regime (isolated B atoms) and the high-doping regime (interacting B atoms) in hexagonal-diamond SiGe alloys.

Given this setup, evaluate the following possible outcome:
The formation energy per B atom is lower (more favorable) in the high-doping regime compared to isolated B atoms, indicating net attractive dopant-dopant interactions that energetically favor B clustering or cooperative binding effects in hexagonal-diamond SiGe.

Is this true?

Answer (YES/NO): NO